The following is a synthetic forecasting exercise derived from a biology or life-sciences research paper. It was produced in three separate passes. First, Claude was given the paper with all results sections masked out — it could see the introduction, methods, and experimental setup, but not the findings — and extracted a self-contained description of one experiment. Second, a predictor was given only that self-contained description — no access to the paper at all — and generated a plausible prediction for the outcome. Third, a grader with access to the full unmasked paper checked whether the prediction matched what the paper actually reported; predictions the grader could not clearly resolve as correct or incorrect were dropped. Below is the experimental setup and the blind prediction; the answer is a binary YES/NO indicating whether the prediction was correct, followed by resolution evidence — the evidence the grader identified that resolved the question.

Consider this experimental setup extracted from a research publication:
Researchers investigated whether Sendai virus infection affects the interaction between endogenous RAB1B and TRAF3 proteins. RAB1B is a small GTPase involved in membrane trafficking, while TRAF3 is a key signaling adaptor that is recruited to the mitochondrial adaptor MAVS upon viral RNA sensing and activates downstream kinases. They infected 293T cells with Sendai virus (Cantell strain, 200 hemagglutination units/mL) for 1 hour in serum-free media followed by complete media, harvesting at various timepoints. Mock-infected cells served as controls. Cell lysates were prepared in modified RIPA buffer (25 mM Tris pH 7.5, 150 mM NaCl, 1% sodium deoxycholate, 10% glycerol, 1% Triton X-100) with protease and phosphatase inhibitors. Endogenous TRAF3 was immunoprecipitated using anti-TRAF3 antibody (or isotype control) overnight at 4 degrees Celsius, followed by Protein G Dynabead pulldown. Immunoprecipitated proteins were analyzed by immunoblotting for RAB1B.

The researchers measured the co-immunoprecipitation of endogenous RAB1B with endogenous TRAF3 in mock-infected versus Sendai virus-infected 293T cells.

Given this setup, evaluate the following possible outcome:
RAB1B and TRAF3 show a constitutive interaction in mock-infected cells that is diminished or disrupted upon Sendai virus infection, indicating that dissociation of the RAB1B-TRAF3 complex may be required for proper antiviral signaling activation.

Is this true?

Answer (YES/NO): NO